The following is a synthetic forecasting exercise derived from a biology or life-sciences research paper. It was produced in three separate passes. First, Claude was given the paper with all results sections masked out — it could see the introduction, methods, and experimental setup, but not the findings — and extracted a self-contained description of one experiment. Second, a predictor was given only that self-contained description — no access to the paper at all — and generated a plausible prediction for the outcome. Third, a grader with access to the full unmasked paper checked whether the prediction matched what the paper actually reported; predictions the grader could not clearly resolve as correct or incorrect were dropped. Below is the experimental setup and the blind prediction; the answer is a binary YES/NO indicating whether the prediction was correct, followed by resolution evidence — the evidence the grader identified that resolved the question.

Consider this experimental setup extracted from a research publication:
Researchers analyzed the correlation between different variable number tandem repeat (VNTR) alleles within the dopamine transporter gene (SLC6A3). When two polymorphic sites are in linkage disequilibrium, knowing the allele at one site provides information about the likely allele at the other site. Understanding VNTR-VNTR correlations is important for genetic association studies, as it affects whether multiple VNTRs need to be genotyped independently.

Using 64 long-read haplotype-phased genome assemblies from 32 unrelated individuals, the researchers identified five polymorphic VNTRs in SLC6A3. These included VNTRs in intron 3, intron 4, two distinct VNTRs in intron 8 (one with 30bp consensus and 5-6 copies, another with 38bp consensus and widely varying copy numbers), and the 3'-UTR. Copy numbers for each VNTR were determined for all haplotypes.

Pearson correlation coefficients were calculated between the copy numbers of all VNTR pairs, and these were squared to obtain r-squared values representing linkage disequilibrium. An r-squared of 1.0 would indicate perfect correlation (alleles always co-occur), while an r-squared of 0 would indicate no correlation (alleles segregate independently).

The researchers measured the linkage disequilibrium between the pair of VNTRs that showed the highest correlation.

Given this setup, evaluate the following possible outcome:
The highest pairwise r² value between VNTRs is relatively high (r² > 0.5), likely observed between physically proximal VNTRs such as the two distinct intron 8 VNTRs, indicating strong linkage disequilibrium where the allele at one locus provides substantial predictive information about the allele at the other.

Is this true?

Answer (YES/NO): NO